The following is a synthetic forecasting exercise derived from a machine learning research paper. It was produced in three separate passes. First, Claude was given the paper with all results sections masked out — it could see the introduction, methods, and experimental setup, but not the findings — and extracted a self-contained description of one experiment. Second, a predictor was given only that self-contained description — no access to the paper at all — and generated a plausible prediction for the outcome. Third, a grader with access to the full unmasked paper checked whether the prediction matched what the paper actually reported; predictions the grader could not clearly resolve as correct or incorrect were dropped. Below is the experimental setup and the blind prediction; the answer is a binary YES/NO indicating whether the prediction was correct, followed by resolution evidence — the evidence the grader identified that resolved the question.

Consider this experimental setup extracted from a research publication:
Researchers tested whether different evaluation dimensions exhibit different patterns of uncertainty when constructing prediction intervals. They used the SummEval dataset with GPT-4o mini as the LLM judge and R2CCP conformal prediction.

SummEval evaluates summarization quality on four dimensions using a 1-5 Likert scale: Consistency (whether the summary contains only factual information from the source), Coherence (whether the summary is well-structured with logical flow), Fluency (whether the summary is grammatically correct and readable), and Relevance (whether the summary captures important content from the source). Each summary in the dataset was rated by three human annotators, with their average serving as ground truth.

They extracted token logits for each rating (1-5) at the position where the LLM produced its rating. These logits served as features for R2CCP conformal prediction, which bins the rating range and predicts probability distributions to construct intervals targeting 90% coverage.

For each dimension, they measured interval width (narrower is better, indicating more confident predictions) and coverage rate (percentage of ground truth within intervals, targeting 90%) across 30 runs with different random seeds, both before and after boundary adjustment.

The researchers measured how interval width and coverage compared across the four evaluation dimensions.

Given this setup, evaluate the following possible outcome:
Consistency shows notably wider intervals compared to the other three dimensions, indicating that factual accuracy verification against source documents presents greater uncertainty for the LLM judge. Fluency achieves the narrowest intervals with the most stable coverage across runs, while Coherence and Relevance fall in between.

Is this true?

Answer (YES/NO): NO